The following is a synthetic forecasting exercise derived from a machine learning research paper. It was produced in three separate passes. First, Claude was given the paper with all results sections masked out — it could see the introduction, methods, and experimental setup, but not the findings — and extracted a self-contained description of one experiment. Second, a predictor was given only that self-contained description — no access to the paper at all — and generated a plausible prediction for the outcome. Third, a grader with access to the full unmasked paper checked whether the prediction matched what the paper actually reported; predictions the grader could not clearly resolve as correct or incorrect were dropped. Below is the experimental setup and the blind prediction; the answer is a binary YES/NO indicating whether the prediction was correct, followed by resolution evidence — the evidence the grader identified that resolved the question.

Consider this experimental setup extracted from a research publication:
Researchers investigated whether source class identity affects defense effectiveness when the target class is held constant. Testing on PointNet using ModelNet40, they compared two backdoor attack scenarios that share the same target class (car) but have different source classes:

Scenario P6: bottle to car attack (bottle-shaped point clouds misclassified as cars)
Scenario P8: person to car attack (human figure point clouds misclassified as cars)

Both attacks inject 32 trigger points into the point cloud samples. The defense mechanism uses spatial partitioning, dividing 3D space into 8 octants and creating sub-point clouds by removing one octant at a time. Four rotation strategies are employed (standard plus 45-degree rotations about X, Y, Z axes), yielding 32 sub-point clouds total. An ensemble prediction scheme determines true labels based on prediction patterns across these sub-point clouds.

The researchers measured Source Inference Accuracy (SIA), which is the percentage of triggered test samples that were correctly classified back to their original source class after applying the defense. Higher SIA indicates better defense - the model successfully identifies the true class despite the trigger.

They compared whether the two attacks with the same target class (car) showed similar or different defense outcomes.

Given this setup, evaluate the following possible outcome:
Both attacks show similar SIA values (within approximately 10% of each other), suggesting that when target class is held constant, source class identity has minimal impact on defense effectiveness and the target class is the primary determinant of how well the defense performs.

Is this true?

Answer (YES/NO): NO